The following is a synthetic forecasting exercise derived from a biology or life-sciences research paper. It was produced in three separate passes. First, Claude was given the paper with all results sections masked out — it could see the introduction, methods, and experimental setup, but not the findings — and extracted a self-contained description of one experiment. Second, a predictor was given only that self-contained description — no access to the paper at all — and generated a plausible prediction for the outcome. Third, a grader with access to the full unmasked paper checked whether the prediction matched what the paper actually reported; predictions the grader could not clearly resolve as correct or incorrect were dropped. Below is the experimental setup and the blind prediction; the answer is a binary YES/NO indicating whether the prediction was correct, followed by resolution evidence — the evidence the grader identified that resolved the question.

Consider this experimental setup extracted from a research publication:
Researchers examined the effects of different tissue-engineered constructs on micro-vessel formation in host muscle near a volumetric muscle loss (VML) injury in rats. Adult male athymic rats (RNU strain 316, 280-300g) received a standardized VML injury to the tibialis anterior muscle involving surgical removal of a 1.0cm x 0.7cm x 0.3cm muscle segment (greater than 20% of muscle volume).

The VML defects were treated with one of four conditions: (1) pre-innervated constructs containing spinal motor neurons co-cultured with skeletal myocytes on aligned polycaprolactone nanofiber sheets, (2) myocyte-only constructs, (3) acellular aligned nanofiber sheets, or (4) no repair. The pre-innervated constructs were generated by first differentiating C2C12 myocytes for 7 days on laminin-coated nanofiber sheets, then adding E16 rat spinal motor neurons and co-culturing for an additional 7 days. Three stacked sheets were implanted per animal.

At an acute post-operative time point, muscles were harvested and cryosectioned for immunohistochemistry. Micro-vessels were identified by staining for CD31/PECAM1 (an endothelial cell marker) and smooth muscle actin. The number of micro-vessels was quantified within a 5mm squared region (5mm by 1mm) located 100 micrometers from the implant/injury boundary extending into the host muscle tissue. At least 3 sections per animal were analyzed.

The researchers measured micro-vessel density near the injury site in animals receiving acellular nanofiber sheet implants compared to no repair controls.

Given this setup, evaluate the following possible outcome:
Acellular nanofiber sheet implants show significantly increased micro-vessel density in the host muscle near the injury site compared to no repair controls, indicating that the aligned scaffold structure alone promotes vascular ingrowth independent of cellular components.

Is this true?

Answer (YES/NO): NO